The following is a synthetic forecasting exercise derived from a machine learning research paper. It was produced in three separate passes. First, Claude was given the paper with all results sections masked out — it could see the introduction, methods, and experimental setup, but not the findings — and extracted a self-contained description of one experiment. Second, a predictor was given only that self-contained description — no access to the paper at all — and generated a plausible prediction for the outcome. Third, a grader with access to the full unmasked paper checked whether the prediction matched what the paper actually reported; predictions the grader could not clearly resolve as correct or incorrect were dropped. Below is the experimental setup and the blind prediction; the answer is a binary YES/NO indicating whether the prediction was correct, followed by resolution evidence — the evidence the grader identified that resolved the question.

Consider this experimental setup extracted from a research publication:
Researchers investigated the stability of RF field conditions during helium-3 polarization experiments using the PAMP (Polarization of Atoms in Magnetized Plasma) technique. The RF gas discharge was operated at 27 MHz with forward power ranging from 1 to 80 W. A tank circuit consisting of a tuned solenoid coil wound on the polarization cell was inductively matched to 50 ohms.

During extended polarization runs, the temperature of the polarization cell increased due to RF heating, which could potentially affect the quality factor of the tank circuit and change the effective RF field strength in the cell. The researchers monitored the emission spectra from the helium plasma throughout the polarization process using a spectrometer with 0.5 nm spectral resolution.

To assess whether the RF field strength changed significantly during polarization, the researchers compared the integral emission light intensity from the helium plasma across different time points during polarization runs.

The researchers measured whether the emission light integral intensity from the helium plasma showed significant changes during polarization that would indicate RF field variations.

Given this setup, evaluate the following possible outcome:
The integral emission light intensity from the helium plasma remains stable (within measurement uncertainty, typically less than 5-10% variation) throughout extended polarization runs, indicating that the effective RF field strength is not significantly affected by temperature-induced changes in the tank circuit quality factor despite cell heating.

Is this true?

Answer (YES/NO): YES